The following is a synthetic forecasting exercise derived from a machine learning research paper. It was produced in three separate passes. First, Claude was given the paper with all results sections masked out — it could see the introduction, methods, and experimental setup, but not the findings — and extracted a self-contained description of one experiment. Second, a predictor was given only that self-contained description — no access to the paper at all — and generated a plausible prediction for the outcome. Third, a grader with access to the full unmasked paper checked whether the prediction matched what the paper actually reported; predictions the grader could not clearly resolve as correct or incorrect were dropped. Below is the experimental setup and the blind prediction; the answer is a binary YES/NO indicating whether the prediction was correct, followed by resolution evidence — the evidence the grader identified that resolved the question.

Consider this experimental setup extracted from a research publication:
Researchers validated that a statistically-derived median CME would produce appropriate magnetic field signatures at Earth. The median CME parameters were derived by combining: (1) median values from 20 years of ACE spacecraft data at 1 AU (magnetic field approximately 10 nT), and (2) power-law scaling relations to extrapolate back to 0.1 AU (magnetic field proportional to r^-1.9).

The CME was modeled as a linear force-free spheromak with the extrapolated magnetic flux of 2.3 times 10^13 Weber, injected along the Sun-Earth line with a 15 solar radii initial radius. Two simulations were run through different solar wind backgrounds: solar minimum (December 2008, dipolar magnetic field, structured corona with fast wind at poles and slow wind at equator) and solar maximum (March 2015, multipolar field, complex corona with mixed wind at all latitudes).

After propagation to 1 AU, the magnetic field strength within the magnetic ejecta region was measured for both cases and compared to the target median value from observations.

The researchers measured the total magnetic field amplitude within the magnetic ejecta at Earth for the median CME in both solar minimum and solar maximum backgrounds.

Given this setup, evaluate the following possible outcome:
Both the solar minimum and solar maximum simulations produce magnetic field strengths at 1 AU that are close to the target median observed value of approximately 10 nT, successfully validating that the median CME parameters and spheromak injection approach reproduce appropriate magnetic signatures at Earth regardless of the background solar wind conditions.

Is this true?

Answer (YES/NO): YES